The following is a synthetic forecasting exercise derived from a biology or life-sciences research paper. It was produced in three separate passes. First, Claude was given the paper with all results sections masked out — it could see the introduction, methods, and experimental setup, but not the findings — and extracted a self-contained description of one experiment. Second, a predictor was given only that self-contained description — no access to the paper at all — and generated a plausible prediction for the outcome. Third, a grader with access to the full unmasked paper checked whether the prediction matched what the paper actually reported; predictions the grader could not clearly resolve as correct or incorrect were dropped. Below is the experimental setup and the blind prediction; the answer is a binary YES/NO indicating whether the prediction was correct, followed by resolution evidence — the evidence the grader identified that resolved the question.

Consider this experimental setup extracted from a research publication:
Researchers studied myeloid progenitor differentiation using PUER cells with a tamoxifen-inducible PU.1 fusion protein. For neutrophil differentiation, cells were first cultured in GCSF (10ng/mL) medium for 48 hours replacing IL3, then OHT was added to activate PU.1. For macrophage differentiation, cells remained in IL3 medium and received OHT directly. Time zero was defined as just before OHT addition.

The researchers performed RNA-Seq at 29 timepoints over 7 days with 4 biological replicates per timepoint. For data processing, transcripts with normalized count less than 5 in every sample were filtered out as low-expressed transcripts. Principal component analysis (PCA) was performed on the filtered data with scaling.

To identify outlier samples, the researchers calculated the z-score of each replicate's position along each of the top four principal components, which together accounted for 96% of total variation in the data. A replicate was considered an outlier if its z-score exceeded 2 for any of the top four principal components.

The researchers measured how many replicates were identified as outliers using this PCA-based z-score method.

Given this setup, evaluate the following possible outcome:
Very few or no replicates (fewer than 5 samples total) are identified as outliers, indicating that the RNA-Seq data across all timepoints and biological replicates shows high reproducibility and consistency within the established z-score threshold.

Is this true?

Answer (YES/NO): YES